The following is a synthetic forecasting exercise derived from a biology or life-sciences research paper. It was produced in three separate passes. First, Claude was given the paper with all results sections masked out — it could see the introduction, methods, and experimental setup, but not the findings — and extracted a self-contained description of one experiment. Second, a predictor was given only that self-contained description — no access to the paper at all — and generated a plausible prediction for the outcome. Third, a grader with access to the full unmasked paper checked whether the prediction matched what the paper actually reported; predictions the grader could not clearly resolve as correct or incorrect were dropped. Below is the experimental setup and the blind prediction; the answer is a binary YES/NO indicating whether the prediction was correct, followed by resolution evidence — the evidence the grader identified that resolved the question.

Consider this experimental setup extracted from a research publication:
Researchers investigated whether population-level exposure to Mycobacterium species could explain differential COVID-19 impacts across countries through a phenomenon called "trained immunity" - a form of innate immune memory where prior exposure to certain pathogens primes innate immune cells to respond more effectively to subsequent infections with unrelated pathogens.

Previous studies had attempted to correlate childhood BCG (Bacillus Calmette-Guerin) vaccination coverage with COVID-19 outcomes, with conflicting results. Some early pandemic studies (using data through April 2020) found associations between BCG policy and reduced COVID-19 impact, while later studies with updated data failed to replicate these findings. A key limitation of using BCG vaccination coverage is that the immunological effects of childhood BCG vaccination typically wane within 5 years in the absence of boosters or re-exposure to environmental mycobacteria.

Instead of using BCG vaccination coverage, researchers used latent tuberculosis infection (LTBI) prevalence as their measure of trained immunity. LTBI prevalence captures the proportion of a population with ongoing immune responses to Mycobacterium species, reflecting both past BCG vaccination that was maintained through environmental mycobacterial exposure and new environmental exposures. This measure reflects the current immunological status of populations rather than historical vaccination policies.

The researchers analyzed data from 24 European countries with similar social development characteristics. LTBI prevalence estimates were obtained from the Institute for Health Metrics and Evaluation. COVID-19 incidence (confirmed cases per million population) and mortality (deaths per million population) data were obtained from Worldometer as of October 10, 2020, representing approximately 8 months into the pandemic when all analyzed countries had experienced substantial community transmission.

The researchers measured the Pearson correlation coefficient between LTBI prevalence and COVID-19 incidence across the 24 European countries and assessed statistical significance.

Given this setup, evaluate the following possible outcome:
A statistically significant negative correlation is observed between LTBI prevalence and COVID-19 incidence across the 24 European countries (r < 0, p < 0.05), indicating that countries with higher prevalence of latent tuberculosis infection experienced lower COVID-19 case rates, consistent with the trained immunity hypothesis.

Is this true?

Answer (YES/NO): YES